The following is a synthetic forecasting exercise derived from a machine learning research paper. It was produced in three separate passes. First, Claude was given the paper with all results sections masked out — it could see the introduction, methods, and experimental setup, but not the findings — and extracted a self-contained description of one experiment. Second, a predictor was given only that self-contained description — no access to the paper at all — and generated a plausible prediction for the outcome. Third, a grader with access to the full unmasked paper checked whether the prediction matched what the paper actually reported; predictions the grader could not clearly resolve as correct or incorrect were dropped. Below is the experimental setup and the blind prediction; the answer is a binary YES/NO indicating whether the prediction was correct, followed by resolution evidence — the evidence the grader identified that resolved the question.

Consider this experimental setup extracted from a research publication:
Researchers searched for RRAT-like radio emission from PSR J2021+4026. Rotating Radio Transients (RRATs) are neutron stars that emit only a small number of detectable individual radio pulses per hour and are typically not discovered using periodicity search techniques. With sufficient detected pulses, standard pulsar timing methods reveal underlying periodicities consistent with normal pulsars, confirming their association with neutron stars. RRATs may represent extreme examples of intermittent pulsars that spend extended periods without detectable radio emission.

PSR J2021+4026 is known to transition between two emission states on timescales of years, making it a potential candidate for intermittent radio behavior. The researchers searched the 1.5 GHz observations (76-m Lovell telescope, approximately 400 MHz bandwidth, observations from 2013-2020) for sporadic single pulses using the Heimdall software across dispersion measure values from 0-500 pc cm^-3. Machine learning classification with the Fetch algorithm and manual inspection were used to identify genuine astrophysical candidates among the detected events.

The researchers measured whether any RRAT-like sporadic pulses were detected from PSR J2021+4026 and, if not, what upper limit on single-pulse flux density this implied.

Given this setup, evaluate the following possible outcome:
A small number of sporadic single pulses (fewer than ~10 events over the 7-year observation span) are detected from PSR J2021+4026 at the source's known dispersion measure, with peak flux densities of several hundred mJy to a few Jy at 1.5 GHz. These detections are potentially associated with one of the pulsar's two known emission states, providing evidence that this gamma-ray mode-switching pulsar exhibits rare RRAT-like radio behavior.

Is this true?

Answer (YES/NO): NO